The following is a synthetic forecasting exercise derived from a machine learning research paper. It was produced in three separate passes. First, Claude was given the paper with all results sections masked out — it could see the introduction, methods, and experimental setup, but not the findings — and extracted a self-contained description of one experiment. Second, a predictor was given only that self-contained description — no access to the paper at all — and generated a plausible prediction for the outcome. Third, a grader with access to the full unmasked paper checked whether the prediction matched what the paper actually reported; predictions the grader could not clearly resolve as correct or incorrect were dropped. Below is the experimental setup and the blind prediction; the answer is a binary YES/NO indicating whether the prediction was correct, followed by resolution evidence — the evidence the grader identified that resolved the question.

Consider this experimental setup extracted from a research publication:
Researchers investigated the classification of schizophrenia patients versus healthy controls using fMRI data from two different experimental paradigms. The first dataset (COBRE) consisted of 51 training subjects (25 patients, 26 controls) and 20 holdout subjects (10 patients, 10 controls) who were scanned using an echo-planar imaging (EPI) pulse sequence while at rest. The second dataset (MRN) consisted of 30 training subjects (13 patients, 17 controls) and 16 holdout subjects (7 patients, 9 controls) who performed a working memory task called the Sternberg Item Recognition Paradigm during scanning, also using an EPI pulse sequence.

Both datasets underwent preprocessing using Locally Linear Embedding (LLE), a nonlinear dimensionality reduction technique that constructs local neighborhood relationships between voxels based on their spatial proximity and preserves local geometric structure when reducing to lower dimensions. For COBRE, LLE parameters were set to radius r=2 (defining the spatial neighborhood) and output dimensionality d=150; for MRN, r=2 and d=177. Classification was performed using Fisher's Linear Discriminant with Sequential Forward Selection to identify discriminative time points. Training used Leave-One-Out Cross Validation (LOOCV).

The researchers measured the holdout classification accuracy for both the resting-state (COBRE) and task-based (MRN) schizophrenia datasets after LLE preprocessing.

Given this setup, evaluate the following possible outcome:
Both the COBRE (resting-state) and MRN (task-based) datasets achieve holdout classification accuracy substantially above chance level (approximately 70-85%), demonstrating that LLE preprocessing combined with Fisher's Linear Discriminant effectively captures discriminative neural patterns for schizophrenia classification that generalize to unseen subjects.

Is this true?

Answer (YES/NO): NO